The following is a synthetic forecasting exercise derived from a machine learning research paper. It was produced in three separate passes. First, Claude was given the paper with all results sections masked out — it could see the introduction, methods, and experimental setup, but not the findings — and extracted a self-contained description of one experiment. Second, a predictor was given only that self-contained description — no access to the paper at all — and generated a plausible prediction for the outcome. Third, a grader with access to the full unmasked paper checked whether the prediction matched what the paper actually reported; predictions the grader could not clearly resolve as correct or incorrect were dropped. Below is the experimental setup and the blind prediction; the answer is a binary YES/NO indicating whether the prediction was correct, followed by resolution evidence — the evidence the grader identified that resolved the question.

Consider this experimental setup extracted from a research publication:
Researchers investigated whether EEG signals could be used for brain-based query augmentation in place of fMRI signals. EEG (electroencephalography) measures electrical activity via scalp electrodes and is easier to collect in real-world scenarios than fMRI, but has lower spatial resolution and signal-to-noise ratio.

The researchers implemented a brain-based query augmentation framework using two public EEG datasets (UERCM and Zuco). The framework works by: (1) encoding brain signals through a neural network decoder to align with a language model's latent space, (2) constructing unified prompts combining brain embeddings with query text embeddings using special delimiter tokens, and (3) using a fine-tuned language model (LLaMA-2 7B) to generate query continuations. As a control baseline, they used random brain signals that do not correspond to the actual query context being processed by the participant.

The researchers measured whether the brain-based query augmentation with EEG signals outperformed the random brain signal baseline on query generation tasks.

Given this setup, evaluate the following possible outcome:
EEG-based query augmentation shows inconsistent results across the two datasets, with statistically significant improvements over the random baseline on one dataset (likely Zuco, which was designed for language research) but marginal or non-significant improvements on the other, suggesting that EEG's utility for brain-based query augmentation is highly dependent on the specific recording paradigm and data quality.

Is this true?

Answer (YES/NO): NO